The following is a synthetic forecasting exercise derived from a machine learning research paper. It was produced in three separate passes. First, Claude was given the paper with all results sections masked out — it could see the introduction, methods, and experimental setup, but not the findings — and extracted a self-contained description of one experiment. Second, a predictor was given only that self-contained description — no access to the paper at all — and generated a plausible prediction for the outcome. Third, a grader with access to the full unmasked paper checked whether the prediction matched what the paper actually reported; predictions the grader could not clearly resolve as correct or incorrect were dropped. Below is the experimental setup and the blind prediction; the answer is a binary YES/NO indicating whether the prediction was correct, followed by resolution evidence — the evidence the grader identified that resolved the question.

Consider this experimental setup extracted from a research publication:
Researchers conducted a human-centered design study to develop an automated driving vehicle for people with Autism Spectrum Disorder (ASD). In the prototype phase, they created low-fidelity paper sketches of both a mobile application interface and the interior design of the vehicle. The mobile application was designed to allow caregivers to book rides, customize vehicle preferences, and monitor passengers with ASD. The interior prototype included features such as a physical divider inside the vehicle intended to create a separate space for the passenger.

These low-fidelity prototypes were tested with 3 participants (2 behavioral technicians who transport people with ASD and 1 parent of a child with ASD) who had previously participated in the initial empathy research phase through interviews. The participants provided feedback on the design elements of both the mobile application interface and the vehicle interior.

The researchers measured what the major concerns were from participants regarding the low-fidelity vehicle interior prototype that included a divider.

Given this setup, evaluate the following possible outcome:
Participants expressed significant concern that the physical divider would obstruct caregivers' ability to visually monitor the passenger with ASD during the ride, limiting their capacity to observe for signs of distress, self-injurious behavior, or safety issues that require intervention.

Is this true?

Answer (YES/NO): NO